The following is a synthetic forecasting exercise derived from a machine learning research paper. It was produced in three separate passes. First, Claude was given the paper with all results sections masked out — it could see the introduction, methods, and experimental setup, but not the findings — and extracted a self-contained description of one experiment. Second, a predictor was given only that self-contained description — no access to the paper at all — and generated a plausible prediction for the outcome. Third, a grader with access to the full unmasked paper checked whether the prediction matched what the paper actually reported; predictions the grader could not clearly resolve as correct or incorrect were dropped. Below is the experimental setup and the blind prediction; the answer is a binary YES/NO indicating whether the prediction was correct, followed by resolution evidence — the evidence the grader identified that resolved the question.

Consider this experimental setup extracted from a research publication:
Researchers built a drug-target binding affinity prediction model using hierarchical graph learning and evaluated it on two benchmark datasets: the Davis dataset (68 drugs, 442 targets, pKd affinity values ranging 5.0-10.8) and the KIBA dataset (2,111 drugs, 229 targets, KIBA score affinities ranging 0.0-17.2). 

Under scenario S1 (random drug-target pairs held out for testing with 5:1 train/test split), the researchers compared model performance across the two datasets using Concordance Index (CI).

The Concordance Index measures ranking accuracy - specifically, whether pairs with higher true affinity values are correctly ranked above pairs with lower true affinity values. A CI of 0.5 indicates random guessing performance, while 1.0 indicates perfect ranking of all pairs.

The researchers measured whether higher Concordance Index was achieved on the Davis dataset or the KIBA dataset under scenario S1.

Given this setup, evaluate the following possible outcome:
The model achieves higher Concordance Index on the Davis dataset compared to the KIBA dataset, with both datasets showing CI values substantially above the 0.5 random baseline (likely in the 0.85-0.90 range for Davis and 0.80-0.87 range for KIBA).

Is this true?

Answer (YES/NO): NO